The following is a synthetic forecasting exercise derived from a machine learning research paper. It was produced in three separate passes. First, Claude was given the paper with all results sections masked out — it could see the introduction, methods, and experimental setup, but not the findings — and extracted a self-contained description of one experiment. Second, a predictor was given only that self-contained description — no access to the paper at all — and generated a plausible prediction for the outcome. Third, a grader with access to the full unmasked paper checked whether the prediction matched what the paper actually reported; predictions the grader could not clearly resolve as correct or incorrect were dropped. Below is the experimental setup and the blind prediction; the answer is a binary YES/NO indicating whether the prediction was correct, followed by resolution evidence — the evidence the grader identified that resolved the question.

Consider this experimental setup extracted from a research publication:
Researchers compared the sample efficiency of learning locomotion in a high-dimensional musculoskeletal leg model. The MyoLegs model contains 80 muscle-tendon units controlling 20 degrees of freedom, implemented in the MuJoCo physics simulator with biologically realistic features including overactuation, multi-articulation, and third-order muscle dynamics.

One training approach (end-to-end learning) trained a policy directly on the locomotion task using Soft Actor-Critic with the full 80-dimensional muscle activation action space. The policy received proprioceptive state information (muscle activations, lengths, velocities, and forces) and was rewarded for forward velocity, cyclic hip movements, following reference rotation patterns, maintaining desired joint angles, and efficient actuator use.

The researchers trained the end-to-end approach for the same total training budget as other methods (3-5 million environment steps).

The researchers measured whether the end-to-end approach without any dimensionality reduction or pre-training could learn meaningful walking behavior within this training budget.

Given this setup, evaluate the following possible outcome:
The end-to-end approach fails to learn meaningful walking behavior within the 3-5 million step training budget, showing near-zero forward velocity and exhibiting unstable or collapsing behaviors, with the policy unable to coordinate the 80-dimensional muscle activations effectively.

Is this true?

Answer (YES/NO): NO